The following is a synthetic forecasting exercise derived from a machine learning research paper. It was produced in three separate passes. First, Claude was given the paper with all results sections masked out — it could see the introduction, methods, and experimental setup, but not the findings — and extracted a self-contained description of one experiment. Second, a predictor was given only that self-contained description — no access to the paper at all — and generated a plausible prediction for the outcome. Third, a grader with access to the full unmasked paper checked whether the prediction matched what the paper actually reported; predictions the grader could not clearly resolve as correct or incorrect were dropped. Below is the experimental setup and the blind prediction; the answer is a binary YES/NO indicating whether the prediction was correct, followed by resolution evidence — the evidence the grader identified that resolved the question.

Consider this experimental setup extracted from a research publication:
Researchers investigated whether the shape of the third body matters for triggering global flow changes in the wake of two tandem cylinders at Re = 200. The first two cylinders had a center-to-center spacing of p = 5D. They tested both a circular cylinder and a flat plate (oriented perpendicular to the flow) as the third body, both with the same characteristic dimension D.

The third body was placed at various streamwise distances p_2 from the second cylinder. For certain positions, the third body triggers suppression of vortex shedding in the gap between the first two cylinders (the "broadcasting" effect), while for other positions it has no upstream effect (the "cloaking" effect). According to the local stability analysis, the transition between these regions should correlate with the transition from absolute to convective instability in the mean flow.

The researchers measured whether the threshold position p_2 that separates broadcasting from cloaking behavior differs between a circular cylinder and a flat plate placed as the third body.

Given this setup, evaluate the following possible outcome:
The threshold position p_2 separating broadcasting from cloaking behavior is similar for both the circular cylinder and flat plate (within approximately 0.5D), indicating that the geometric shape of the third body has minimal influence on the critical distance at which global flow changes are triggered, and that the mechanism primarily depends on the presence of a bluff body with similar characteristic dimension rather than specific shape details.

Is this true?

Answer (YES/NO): YES